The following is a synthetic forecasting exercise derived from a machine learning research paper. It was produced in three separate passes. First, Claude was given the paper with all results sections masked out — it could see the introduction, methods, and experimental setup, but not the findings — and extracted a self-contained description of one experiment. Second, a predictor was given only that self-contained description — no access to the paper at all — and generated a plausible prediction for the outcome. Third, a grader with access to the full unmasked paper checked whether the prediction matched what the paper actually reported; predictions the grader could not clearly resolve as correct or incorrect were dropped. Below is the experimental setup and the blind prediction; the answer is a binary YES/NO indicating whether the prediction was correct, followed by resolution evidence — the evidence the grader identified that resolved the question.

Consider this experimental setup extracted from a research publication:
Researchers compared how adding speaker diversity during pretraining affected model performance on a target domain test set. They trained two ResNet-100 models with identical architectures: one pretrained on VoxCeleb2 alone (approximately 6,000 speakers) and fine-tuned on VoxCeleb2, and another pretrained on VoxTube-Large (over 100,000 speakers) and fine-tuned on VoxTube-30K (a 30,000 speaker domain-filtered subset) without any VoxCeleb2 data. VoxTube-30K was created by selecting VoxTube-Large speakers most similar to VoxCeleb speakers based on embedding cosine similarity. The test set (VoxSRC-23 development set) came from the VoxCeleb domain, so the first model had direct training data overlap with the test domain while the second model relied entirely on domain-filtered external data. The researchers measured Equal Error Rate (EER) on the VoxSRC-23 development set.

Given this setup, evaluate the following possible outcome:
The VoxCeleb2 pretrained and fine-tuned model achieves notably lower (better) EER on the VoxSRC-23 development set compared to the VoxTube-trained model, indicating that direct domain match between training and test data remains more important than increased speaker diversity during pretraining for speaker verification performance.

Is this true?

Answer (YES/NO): NO